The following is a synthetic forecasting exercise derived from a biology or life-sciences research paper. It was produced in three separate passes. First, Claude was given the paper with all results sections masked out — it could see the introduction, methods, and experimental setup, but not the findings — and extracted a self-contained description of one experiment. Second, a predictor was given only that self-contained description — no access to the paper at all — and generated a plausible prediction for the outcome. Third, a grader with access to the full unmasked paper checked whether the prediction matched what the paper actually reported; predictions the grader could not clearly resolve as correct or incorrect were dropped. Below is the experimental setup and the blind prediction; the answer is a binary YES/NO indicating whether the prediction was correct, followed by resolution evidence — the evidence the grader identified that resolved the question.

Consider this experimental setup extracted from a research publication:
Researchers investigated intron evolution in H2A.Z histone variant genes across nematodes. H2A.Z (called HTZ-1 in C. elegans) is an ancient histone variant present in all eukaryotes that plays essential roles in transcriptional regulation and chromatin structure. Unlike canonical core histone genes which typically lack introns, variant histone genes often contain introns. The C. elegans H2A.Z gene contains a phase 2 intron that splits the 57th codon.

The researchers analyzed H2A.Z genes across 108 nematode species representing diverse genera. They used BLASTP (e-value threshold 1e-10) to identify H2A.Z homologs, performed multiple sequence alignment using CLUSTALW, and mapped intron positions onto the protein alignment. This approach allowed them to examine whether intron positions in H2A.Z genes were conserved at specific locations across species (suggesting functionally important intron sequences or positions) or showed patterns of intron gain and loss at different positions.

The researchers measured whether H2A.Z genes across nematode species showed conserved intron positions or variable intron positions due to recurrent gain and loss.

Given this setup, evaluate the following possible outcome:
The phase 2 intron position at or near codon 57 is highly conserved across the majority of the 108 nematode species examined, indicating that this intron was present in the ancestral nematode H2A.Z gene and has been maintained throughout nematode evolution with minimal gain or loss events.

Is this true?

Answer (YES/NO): NO